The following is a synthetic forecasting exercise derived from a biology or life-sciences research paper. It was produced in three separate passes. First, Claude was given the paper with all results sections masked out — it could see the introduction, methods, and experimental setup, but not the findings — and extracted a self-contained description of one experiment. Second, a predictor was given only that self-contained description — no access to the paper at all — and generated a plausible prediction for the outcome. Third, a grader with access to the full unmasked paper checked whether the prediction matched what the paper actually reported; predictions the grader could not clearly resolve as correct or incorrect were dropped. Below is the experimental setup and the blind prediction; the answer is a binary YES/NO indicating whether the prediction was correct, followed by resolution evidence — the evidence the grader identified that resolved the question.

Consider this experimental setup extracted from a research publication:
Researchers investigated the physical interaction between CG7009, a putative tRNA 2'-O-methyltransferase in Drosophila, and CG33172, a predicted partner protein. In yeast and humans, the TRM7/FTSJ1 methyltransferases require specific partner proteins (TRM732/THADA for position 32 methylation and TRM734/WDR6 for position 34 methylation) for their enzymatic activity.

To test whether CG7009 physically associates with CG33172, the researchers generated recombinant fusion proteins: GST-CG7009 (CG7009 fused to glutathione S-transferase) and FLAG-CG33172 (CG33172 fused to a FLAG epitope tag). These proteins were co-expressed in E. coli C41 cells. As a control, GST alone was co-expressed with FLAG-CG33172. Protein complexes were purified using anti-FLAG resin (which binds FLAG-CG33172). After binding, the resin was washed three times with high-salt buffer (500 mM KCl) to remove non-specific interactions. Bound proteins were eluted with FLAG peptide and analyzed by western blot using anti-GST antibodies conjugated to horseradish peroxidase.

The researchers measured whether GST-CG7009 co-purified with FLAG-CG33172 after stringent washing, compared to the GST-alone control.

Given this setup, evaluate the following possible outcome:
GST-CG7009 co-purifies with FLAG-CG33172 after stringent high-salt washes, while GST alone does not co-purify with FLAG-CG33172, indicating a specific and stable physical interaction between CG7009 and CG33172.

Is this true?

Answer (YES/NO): YES